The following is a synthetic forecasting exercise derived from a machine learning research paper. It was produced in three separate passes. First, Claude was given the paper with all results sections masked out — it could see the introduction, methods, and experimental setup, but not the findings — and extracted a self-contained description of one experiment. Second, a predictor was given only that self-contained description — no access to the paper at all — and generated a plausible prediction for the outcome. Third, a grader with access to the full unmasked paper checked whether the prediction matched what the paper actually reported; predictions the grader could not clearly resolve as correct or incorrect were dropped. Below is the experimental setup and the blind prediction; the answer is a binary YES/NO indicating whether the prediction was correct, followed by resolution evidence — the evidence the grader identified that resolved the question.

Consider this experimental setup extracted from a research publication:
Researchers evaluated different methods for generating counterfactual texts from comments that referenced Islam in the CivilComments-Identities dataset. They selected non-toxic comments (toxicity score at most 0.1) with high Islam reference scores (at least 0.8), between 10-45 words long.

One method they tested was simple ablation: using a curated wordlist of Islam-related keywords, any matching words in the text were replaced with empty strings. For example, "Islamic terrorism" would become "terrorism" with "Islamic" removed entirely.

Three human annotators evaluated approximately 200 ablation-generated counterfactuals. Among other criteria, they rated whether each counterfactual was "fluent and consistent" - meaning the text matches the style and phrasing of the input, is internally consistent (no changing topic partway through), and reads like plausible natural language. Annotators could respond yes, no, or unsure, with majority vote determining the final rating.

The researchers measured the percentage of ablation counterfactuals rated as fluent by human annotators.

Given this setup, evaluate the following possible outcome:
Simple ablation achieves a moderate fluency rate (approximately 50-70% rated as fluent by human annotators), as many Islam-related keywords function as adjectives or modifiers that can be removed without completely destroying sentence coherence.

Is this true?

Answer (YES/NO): NO